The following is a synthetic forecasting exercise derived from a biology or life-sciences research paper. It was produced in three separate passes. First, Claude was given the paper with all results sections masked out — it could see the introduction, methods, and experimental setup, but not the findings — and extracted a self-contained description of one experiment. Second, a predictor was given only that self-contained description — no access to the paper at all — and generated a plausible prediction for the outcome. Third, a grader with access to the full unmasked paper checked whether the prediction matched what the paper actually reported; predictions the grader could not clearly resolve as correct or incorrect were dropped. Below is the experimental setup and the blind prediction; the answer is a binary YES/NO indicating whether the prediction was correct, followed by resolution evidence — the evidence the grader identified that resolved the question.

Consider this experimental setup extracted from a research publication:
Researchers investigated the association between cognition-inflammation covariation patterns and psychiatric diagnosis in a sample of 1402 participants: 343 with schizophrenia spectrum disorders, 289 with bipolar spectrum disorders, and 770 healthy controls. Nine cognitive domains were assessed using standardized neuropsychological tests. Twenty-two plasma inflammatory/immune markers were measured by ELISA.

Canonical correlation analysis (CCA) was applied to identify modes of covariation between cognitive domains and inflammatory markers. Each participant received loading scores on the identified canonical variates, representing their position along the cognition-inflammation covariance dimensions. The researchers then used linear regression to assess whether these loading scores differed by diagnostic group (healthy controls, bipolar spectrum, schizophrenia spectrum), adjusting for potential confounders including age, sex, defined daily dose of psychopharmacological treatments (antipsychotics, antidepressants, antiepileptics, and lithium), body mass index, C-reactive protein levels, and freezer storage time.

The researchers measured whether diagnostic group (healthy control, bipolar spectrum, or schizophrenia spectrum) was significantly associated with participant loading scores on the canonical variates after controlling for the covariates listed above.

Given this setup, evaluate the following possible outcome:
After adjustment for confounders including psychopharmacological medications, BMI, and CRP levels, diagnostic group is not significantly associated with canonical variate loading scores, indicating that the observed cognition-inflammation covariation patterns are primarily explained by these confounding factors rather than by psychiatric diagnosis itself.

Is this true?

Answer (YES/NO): NO